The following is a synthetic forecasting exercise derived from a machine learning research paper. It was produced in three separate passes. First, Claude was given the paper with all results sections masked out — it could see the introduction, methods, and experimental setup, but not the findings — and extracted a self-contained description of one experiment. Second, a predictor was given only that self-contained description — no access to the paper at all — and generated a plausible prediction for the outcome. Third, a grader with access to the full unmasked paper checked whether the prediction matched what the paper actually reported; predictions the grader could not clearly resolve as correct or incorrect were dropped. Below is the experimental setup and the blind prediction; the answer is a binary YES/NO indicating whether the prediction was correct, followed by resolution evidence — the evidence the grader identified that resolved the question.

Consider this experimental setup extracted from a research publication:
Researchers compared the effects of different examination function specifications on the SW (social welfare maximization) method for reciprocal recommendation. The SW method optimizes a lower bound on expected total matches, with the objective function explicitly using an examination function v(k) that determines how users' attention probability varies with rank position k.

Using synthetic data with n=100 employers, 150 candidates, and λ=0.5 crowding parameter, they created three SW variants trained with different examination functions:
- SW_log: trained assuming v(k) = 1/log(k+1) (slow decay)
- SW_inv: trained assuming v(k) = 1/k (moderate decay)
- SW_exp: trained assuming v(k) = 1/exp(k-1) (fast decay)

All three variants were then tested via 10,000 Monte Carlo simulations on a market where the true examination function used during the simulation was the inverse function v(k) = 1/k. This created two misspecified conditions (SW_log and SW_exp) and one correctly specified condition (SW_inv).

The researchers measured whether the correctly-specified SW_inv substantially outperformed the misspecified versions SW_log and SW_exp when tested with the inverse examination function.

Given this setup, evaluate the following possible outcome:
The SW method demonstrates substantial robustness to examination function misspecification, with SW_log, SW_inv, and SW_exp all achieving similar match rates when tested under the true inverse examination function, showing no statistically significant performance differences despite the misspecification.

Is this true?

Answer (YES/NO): NO